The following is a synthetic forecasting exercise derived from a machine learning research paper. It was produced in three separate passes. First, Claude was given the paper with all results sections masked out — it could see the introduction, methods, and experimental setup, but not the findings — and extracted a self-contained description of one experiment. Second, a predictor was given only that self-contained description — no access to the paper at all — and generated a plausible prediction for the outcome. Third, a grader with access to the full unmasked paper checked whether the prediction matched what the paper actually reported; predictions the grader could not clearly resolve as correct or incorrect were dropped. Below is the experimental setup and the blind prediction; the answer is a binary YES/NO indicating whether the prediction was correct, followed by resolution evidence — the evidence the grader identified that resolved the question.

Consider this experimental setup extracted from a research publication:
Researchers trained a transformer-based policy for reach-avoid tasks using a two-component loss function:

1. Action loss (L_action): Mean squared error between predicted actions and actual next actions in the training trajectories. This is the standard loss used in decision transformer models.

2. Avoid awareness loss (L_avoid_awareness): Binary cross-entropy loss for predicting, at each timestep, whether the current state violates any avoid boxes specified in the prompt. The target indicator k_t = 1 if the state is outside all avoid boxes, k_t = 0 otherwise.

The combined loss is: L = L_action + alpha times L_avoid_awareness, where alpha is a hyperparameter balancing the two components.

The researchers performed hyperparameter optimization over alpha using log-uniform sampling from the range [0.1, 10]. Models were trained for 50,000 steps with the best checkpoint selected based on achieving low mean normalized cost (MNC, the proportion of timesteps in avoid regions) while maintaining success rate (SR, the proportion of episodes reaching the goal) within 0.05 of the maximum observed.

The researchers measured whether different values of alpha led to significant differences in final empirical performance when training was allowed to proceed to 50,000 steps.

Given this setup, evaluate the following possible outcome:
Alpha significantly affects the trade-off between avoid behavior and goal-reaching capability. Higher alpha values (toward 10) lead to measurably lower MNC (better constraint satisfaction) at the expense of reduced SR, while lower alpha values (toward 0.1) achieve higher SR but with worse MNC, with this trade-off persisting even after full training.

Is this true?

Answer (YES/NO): NO